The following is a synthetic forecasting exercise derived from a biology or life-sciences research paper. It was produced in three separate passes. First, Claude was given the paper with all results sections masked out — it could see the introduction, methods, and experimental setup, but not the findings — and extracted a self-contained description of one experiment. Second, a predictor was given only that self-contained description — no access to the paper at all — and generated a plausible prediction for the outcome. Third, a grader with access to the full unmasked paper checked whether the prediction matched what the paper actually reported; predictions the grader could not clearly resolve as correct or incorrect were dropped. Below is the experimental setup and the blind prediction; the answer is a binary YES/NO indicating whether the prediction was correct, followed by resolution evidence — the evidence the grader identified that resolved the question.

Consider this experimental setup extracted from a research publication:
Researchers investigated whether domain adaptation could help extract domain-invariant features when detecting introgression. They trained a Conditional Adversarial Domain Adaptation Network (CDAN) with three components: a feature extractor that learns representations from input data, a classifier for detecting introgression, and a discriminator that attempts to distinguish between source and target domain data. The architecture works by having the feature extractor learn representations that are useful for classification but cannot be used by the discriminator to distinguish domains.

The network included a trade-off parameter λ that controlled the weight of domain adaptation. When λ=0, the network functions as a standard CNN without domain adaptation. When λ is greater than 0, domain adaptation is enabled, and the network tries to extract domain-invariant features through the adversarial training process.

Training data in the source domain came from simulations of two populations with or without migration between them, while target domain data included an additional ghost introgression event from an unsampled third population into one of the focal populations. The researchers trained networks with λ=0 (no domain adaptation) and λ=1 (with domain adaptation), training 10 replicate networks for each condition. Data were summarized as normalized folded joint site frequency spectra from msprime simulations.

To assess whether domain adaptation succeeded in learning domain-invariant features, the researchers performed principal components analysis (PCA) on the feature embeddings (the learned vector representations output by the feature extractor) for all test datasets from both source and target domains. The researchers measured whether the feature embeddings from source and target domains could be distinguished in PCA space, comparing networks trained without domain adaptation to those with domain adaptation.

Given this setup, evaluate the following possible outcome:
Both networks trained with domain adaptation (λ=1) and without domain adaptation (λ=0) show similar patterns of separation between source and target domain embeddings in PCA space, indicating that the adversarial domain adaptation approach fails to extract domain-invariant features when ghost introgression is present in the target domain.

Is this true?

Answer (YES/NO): NO